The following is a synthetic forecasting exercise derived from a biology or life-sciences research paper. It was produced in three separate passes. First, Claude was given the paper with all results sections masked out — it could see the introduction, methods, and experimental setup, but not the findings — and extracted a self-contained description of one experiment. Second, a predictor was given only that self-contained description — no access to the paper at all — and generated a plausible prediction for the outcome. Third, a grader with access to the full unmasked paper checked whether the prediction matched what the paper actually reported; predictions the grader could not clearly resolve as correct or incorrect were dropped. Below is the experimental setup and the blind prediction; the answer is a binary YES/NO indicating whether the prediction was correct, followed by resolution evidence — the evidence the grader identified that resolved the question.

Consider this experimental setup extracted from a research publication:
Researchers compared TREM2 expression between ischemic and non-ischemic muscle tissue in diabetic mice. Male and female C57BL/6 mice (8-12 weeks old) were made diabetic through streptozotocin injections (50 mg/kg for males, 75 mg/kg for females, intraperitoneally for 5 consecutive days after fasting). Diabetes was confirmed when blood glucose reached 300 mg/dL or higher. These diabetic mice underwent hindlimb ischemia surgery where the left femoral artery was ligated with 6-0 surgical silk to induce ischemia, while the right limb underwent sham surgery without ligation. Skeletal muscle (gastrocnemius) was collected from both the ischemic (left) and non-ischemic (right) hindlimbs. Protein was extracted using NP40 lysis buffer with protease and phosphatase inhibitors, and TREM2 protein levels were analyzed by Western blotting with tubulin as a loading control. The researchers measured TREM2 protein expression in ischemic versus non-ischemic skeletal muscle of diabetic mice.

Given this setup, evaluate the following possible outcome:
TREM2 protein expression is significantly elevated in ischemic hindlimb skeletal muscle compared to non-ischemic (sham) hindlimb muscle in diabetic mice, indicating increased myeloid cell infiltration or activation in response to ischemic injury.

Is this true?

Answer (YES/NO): YES